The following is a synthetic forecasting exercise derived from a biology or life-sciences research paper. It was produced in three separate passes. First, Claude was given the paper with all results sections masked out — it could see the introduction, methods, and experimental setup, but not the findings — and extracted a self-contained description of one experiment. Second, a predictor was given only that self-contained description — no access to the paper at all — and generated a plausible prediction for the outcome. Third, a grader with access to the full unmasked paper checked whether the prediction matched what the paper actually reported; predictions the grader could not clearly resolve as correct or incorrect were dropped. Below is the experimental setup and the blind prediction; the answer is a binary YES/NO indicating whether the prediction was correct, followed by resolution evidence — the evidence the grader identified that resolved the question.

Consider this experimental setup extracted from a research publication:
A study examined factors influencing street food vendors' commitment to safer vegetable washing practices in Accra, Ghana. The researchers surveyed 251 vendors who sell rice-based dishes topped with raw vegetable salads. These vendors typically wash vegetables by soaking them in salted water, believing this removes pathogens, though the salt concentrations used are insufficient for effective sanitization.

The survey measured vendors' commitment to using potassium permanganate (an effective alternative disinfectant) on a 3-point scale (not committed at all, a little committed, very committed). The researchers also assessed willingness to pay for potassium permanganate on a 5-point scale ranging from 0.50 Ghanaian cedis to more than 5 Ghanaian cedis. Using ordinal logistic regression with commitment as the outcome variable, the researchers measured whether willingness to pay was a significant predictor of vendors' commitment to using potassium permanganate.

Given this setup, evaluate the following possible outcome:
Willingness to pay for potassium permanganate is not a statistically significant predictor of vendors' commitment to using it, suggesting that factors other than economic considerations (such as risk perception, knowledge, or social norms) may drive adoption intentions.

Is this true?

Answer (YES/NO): YES